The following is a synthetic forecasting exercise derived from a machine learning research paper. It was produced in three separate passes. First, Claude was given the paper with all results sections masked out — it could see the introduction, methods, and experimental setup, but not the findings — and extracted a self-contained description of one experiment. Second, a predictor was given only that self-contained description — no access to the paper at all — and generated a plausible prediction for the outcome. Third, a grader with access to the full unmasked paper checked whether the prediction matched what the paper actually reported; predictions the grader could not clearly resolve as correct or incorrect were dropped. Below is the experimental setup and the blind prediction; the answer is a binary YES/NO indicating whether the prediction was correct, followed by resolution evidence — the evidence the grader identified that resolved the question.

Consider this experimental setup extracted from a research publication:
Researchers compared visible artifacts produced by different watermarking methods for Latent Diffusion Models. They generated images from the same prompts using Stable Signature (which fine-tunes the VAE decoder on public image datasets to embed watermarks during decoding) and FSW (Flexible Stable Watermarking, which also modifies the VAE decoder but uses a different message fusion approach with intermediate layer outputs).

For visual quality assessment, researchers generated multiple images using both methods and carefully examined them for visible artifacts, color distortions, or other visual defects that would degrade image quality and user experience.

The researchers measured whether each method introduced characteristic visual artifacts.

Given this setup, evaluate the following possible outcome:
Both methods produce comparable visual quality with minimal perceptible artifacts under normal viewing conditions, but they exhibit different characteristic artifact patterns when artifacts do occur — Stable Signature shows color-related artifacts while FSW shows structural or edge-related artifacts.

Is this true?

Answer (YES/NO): NO